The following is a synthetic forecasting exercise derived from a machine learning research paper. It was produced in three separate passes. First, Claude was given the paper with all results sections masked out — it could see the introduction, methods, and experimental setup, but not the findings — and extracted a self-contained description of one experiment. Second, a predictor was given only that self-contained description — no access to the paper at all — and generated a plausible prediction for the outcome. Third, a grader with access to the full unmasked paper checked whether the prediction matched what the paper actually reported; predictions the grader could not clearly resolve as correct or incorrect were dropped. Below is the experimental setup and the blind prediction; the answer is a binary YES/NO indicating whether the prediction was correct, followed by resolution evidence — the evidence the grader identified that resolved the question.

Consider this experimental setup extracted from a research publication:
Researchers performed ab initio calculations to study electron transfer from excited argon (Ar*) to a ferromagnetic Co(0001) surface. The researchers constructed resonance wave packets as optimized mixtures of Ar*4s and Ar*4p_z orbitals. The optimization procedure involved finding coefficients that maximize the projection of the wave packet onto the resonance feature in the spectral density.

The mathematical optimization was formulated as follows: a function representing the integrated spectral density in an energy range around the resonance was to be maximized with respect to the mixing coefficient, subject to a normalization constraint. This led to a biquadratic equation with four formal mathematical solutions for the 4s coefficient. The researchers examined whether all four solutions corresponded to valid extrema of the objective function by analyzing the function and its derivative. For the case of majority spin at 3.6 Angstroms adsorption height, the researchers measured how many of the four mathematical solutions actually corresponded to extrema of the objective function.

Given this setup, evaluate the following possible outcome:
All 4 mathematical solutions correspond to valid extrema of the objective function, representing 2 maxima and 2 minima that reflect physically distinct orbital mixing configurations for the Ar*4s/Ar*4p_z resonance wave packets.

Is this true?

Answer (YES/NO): NO